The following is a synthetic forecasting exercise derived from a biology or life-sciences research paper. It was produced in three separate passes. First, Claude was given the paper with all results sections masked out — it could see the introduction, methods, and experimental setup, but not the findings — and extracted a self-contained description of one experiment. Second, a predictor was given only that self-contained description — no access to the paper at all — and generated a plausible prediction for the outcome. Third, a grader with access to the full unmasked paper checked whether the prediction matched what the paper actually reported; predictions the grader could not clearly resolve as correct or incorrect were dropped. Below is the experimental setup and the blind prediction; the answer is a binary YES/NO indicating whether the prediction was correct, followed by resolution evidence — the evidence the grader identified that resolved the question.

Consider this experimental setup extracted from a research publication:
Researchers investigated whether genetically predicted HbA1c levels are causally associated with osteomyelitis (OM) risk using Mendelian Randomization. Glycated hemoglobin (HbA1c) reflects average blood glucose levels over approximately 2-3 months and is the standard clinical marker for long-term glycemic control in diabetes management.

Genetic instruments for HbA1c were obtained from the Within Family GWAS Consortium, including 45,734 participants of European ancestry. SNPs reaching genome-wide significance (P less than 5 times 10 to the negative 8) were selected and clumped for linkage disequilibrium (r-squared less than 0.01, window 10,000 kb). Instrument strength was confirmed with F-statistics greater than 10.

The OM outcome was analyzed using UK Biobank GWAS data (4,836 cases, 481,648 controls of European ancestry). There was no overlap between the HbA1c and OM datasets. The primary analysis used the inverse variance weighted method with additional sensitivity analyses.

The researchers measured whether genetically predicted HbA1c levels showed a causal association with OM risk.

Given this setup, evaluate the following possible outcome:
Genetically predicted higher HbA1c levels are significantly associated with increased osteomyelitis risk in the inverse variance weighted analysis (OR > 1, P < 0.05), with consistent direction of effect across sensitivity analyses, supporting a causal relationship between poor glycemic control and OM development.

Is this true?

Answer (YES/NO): NO